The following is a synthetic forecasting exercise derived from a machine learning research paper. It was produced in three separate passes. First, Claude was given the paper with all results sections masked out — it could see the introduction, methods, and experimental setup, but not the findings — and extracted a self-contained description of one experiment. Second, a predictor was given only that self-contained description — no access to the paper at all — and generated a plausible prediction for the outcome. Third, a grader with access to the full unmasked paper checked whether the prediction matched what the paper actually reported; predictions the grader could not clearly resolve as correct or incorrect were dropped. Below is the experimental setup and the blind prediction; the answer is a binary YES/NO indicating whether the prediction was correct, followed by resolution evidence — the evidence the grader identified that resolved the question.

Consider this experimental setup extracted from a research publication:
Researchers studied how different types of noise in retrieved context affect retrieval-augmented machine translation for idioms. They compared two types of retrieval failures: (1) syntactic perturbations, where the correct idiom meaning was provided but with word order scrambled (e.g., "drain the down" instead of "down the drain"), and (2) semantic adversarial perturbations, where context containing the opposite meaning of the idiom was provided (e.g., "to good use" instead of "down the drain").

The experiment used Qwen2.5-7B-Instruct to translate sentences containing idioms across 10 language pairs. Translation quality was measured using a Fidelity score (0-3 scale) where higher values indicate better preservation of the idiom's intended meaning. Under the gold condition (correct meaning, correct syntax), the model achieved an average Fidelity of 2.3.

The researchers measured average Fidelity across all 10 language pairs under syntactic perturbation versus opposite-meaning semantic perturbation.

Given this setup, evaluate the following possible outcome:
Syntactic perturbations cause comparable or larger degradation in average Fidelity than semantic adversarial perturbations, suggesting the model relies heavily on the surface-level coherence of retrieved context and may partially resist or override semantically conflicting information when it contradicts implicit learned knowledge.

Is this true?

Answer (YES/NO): NO